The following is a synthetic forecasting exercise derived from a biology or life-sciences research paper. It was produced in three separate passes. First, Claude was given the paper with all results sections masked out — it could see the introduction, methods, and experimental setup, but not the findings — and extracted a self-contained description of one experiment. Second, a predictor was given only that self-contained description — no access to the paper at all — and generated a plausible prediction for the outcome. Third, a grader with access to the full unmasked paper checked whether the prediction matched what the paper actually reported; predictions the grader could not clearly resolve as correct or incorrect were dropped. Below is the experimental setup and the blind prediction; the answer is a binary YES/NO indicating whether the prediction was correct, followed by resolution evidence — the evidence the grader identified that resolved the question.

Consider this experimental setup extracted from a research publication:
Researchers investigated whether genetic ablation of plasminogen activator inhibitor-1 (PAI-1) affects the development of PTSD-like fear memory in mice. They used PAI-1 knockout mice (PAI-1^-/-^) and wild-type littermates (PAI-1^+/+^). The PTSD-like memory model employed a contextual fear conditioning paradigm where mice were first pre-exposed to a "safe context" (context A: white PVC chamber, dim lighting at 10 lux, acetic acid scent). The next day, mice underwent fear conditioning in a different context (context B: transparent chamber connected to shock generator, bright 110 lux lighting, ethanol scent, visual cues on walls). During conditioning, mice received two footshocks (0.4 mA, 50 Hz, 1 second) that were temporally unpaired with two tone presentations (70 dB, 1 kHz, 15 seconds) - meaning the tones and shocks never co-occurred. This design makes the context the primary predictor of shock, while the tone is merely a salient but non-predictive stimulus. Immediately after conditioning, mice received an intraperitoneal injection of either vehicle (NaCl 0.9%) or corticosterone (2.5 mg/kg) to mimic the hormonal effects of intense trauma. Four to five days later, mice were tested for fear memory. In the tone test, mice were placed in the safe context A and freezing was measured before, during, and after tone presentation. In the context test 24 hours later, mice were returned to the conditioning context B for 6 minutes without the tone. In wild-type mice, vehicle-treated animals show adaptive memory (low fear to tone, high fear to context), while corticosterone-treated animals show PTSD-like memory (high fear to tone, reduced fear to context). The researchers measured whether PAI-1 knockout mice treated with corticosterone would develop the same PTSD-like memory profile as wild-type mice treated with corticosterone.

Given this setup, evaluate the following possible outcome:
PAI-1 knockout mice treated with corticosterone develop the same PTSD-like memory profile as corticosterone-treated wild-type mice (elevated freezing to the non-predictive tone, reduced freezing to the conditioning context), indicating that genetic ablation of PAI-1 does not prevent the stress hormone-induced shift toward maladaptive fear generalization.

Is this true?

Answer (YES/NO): NO